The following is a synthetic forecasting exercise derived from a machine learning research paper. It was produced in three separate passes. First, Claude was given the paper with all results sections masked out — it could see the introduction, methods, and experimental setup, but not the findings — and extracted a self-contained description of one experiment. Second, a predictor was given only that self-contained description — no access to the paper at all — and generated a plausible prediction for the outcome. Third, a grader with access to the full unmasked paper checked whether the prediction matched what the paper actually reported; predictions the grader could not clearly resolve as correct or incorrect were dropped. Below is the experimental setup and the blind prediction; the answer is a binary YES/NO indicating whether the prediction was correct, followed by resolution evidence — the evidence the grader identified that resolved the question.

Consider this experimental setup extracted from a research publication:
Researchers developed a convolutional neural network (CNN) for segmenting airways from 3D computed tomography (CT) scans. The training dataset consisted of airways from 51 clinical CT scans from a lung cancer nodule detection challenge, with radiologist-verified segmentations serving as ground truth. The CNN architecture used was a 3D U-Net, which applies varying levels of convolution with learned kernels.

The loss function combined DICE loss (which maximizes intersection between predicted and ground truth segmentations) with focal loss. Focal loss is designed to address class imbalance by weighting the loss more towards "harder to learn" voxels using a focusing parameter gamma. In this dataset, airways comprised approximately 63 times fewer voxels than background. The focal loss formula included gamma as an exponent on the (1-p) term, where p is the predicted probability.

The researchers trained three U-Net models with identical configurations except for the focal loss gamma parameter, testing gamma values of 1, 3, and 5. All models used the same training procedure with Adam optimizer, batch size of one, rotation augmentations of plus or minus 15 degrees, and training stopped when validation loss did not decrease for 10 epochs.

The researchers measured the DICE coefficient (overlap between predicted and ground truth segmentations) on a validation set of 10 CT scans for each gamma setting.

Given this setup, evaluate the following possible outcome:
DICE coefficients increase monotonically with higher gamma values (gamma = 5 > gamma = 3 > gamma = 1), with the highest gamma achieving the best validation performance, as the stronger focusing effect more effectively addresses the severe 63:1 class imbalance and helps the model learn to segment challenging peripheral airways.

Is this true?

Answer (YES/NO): NO